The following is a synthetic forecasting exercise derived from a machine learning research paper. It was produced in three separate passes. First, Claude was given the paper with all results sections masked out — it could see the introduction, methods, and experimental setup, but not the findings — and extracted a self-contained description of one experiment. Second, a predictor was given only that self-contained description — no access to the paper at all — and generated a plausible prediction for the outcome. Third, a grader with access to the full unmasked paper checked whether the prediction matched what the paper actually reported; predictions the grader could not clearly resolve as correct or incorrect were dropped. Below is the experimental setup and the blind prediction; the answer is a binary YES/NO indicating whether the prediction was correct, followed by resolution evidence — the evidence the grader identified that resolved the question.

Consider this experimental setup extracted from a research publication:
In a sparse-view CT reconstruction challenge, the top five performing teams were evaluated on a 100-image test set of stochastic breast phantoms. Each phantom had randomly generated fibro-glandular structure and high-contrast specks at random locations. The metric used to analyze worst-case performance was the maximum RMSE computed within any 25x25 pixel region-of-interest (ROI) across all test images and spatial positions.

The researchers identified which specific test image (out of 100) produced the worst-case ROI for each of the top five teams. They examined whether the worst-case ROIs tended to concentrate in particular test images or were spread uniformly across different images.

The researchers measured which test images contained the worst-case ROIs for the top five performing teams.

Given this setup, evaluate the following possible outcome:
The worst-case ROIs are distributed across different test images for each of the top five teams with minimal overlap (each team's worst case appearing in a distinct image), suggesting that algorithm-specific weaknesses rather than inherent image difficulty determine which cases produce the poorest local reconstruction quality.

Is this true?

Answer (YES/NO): NO